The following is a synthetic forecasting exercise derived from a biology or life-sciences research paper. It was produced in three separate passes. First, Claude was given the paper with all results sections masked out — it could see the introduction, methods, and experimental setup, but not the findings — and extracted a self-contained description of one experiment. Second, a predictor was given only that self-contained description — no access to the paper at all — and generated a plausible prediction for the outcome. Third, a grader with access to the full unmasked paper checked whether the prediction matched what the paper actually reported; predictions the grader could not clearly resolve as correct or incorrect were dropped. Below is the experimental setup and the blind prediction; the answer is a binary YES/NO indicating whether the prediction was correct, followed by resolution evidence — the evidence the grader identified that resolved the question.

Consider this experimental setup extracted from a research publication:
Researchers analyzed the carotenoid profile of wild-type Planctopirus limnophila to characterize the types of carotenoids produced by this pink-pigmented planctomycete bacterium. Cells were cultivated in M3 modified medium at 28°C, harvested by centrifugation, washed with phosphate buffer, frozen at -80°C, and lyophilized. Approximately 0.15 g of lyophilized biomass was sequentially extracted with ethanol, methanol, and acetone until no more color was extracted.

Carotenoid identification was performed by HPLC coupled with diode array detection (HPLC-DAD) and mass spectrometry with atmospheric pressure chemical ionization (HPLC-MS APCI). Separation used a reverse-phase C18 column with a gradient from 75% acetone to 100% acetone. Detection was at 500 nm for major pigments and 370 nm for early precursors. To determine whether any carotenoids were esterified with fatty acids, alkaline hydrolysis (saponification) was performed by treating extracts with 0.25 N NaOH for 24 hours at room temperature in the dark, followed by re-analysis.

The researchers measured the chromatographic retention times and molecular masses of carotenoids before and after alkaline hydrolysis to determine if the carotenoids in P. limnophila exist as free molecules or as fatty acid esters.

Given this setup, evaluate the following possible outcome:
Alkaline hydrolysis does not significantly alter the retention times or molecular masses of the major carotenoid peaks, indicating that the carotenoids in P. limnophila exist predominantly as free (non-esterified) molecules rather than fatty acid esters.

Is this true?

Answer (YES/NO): NO